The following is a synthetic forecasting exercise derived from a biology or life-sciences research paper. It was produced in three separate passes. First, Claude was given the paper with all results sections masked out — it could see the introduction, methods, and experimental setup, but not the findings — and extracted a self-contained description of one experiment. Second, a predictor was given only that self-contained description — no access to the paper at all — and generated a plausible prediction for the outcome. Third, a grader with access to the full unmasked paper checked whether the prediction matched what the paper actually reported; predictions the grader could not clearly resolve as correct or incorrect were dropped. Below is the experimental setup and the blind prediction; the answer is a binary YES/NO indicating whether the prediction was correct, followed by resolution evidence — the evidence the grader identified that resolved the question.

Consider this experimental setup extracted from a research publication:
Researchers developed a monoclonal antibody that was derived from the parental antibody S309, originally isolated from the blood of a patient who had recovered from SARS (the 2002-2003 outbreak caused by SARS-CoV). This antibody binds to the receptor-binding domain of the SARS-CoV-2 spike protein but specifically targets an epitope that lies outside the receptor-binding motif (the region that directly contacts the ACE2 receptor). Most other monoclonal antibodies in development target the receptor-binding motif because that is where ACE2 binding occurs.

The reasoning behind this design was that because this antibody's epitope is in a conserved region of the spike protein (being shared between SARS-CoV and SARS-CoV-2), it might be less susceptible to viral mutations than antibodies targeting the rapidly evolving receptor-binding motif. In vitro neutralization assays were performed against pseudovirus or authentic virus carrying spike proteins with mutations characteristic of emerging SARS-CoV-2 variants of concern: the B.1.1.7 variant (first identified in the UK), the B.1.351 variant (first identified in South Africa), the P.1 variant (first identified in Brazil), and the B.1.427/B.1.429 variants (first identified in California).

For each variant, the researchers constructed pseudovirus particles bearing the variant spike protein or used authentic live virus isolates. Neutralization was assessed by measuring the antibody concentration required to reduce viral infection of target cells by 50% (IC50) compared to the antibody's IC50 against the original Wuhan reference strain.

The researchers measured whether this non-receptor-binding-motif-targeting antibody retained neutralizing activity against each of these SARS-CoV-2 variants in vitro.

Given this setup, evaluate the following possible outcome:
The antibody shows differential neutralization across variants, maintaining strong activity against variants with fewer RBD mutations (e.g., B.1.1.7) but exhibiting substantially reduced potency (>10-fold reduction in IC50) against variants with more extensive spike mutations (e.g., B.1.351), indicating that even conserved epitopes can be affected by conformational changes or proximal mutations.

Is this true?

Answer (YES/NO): NO